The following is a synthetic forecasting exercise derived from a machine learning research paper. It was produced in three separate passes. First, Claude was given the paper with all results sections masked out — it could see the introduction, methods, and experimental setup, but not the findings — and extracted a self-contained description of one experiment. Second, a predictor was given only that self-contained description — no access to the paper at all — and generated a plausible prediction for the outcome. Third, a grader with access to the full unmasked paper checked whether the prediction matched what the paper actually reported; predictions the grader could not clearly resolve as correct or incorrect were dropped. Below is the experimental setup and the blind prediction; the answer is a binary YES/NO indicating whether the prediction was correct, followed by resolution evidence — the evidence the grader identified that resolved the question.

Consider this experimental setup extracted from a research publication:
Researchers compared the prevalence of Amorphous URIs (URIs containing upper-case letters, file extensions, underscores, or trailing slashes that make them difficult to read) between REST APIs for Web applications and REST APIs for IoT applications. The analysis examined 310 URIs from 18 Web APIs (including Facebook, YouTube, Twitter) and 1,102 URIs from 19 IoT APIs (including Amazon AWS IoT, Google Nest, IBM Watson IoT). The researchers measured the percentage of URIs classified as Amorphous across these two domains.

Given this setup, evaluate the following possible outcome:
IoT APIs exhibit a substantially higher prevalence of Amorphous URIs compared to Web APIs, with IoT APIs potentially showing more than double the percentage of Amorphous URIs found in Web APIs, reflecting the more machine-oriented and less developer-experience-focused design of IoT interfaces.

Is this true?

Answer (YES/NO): NO